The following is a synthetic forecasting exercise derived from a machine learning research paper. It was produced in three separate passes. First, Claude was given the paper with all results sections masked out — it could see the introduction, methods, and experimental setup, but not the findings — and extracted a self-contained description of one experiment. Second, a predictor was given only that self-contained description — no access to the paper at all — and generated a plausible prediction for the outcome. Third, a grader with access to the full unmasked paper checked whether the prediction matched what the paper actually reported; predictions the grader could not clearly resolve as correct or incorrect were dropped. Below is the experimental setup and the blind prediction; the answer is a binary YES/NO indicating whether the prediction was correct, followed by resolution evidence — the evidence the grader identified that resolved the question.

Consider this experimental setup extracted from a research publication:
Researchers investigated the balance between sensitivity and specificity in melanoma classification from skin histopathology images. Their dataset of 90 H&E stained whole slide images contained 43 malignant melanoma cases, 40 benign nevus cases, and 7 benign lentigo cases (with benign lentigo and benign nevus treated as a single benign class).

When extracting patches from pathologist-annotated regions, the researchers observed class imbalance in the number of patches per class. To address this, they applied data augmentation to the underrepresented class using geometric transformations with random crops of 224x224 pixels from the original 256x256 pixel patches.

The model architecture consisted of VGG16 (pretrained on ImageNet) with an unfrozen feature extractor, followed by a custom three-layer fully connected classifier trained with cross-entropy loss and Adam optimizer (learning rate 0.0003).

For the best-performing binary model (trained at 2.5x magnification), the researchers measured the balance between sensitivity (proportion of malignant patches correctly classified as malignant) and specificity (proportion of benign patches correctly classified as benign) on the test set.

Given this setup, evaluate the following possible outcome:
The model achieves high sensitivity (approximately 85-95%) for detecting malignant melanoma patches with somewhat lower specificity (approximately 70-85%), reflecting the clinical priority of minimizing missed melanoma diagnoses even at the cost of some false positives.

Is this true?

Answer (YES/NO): NO